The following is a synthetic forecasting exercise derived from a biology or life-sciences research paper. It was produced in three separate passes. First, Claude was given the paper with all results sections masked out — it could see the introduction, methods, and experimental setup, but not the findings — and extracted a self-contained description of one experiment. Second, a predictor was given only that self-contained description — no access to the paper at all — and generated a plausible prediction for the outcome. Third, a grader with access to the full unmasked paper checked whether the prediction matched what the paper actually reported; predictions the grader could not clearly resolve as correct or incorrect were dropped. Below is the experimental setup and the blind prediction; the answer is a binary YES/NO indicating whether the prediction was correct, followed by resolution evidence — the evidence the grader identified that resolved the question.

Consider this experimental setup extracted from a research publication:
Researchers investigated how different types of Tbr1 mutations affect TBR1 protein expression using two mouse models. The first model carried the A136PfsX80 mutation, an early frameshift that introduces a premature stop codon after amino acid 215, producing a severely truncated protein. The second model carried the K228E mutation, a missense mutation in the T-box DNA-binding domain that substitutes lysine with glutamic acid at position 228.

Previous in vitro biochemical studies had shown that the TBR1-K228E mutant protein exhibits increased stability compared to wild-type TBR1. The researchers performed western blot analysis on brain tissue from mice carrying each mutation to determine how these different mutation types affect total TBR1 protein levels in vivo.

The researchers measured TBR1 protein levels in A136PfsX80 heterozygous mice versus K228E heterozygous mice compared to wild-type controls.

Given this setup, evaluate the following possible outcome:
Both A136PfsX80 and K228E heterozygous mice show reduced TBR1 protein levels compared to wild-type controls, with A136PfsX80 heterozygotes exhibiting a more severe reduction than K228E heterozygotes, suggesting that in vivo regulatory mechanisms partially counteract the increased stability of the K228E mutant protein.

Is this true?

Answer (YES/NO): NO